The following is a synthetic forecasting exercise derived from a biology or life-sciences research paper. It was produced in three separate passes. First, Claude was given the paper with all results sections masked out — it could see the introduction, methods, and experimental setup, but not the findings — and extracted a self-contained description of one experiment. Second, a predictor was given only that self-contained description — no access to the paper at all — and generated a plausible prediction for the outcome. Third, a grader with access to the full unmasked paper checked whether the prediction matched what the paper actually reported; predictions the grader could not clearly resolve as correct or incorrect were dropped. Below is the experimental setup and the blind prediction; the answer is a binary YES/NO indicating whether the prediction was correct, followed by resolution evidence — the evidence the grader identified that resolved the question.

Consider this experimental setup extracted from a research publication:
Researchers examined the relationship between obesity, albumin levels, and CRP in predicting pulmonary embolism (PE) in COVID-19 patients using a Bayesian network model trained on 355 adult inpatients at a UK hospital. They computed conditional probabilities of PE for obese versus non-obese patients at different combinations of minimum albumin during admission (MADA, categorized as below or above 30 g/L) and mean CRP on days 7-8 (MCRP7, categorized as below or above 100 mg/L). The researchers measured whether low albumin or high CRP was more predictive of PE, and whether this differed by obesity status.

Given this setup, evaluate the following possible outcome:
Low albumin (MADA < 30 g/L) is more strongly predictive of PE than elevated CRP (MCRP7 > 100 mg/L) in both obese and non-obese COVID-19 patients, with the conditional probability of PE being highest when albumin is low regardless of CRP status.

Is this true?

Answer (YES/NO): NO